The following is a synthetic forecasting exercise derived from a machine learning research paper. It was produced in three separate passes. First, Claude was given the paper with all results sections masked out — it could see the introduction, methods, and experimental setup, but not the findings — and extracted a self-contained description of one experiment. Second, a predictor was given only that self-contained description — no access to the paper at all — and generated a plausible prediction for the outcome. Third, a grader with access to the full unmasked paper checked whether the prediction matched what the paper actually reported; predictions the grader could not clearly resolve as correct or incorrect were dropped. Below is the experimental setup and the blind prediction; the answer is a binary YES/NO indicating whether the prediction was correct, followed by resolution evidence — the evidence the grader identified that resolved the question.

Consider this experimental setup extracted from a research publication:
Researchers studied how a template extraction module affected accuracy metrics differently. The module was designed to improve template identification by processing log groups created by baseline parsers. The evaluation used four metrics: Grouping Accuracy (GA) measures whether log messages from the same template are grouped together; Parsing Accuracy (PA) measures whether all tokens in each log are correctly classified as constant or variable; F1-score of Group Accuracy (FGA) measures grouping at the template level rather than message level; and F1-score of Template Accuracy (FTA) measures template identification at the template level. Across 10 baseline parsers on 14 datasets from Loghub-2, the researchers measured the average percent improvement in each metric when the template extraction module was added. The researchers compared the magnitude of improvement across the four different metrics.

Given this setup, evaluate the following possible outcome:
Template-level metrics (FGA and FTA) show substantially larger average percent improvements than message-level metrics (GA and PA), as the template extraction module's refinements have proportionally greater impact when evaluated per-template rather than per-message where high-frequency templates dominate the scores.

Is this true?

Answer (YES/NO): YES